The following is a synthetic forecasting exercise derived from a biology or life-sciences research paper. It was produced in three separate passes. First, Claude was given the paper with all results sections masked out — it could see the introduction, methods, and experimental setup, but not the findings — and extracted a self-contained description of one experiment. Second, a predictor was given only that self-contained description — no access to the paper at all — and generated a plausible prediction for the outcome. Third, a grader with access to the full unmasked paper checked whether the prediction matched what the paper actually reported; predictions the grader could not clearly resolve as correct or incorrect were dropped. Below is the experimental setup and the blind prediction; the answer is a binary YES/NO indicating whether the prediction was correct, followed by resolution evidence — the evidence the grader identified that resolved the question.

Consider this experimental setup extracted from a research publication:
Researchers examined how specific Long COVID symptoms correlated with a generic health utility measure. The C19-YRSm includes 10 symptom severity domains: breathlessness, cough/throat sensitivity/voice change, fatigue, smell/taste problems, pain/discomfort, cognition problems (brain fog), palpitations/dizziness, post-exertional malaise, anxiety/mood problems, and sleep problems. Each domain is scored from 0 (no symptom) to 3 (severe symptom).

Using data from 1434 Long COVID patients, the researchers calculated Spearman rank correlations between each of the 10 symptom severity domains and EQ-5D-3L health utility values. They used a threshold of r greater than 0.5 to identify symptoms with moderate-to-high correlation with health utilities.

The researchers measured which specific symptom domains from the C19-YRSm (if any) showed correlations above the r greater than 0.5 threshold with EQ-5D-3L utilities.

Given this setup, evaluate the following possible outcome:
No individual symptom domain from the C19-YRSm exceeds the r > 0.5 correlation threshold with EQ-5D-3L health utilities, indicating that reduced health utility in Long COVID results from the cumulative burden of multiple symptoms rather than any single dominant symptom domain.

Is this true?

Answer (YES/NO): NO